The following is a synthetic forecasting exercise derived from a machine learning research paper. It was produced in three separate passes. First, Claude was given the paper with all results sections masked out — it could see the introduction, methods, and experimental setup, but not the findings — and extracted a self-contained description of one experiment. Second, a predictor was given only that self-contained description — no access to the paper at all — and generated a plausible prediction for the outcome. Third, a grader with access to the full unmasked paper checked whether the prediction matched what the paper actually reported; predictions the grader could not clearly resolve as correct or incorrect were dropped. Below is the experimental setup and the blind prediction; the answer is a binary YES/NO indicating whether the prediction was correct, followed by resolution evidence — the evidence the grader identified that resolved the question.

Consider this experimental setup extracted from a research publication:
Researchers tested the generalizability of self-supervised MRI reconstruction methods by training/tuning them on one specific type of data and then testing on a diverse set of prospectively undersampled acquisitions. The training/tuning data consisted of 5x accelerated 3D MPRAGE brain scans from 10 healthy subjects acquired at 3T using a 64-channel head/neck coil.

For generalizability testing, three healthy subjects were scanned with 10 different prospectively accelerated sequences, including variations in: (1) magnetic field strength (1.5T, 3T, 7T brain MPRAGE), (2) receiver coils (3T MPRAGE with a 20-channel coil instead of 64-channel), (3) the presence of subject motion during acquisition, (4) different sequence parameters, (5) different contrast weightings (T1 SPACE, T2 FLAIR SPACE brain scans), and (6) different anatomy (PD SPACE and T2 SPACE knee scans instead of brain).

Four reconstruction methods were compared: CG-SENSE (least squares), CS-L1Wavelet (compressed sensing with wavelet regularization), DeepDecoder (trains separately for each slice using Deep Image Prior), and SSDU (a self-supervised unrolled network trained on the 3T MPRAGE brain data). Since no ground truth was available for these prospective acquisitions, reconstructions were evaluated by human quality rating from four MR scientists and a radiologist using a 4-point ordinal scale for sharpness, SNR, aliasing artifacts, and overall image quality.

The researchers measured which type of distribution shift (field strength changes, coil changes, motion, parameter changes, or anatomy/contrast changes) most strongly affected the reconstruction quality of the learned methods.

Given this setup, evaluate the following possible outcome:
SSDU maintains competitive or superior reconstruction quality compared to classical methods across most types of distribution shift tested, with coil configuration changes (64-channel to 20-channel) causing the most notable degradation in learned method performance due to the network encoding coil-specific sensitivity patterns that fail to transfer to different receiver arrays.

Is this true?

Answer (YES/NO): NO